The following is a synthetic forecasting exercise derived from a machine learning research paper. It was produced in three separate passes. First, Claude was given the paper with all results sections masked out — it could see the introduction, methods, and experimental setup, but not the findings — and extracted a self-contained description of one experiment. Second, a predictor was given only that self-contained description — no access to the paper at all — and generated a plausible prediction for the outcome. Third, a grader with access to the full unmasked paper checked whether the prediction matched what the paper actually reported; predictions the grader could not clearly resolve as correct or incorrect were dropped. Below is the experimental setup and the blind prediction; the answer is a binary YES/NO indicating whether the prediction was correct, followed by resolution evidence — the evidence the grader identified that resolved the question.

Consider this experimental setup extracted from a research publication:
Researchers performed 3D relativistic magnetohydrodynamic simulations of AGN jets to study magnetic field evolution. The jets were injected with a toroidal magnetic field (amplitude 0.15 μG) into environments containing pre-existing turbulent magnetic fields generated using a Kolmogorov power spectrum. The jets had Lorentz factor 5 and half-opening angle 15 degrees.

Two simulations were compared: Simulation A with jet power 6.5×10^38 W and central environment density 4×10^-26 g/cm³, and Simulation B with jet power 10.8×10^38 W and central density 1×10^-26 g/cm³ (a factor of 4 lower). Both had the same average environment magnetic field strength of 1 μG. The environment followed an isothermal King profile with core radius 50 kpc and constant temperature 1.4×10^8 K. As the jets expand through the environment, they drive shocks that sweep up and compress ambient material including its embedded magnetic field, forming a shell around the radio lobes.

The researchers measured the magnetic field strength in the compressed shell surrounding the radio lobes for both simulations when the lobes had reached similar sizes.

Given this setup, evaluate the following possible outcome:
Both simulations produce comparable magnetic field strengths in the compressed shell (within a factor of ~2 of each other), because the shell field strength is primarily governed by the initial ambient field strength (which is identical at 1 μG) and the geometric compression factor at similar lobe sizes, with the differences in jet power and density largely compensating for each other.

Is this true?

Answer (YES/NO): YES